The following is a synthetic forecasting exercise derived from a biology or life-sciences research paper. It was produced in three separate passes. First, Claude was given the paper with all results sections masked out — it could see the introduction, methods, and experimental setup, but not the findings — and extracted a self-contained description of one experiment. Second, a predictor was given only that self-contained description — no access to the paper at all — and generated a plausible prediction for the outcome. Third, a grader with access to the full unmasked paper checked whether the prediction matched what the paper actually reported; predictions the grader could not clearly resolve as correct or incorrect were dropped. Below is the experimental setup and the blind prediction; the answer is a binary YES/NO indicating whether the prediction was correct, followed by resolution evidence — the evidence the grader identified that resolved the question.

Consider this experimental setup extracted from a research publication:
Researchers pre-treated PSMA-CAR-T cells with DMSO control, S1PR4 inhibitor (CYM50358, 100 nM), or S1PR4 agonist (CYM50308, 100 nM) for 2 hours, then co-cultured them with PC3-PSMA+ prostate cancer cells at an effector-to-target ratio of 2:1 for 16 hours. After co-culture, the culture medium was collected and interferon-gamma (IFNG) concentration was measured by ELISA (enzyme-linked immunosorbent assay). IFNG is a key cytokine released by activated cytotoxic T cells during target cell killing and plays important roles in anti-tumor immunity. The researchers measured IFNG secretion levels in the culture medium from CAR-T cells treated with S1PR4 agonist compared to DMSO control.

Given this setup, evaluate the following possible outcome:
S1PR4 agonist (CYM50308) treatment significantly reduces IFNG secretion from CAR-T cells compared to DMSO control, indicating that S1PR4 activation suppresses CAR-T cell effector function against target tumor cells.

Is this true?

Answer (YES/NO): NO